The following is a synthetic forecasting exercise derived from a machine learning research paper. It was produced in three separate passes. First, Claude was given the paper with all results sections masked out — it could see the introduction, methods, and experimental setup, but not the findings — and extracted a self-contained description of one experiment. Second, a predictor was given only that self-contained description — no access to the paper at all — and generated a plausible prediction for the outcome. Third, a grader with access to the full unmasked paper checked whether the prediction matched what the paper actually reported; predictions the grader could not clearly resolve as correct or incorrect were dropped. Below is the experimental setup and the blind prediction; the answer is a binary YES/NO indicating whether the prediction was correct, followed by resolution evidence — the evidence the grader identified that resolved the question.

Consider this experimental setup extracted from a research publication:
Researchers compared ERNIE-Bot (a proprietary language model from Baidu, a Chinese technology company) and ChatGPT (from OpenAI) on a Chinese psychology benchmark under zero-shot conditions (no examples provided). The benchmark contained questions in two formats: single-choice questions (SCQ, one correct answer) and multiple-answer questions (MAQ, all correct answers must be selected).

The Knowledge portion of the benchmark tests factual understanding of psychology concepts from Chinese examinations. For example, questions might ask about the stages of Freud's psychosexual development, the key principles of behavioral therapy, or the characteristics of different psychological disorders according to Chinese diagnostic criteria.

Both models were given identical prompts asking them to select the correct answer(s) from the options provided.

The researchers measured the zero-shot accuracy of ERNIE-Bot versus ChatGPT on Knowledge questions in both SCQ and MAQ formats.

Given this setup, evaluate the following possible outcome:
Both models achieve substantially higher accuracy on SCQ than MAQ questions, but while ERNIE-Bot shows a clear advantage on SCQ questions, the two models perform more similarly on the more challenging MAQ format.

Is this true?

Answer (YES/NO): NO